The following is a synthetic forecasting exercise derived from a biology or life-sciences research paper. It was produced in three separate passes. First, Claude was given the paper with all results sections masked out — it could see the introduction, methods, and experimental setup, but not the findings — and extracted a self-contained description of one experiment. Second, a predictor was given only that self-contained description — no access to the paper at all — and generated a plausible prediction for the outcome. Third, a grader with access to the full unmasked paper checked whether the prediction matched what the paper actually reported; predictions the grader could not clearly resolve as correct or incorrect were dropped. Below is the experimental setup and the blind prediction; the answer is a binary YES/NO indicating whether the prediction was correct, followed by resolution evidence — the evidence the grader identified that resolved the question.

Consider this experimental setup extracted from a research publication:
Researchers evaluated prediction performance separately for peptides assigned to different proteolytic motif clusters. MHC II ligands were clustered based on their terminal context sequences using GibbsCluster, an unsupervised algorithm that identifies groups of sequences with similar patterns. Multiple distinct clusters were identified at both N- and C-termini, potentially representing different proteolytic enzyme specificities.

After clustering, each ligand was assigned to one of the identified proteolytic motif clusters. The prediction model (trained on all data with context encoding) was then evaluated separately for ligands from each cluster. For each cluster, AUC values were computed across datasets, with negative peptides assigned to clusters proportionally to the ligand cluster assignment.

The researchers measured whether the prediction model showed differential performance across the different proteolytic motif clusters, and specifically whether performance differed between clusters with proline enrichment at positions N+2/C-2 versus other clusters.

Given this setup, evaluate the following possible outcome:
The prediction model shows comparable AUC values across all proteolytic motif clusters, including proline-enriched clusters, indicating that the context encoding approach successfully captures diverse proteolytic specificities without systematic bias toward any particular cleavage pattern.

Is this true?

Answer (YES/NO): NO